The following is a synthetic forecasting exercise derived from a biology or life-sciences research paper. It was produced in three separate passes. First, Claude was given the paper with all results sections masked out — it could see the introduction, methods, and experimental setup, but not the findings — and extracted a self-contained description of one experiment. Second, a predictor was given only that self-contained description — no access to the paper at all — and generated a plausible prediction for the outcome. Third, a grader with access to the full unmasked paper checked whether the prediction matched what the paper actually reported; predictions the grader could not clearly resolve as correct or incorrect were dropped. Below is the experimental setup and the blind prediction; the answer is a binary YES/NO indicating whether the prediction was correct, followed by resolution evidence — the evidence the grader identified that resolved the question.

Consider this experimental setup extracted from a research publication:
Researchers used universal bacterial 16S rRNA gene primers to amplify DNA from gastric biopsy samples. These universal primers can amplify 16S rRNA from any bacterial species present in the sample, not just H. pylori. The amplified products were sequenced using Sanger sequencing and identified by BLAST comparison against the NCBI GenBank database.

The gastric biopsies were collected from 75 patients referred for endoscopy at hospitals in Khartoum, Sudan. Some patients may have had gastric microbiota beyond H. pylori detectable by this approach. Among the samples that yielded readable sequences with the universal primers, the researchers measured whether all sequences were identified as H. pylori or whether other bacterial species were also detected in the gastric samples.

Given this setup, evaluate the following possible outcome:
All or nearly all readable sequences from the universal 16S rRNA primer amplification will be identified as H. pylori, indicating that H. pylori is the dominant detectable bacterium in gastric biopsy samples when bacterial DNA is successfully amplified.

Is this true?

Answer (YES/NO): YES